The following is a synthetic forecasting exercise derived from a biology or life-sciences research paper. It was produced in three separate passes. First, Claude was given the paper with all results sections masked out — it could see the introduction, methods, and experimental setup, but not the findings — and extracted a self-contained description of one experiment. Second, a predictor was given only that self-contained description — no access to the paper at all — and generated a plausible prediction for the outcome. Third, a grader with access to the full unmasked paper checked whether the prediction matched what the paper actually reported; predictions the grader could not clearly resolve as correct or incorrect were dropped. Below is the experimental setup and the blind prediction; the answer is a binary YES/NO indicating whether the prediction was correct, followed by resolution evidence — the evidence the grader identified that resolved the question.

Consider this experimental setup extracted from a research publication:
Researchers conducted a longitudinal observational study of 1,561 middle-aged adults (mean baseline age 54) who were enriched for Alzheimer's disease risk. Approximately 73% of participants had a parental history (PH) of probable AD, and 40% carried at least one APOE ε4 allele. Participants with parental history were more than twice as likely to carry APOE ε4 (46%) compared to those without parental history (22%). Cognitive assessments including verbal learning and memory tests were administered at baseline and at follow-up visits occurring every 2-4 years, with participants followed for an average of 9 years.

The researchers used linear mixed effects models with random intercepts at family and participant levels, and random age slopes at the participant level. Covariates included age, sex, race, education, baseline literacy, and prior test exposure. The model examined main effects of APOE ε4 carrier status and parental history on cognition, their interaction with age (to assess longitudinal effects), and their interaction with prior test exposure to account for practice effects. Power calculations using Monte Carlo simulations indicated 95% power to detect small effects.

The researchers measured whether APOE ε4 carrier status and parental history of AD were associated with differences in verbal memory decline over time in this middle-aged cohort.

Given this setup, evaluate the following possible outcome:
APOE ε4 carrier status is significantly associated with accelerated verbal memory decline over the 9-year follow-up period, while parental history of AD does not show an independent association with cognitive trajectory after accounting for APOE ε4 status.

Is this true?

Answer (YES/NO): NO